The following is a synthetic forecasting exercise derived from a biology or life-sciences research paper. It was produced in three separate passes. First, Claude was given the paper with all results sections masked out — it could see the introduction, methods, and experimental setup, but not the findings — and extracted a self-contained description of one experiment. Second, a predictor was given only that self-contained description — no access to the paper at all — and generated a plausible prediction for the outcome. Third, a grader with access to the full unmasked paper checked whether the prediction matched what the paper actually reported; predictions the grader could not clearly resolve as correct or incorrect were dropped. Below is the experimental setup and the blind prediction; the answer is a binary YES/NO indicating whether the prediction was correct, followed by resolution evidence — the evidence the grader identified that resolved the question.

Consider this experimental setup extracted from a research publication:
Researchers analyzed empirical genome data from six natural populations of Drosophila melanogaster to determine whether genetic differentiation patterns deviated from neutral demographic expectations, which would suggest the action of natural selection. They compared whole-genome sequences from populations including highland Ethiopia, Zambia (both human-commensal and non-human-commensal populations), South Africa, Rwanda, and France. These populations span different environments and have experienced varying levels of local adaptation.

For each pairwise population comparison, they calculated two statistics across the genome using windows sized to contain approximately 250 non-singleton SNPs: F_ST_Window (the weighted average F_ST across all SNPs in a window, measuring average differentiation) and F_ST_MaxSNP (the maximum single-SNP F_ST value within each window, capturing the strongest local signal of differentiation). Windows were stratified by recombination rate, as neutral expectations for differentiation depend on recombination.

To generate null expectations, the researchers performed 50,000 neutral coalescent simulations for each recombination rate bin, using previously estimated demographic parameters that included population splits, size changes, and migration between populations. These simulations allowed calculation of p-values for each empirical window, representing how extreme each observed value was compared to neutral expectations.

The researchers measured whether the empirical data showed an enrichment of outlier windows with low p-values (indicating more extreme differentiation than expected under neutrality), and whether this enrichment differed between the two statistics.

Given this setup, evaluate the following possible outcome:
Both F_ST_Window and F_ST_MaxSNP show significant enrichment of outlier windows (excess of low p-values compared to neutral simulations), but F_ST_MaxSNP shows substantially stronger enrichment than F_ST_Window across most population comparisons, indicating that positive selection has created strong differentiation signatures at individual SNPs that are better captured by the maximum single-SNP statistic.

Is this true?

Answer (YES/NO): NO